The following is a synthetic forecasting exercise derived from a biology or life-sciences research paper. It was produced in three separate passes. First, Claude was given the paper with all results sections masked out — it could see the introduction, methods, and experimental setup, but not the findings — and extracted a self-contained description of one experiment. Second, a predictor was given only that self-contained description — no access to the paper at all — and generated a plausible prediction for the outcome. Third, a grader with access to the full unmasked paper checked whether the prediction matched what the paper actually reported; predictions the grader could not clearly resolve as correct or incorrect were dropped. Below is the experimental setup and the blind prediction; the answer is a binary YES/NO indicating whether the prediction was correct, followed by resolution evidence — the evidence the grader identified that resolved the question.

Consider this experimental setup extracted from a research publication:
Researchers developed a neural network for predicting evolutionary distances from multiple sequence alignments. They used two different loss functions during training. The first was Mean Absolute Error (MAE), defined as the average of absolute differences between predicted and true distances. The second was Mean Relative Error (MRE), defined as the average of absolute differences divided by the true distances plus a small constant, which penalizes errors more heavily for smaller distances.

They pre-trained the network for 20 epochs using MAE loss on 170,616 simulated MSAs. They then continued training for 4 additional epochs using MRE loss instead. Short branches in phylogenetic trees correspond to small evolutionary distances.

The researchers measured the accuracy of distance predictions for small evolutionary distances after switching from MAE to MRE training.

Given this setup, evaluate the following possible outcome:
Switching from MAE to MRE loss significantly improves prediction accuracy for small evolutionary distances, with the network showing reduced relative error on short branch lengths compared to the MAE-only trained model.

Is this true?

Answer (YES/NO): NO